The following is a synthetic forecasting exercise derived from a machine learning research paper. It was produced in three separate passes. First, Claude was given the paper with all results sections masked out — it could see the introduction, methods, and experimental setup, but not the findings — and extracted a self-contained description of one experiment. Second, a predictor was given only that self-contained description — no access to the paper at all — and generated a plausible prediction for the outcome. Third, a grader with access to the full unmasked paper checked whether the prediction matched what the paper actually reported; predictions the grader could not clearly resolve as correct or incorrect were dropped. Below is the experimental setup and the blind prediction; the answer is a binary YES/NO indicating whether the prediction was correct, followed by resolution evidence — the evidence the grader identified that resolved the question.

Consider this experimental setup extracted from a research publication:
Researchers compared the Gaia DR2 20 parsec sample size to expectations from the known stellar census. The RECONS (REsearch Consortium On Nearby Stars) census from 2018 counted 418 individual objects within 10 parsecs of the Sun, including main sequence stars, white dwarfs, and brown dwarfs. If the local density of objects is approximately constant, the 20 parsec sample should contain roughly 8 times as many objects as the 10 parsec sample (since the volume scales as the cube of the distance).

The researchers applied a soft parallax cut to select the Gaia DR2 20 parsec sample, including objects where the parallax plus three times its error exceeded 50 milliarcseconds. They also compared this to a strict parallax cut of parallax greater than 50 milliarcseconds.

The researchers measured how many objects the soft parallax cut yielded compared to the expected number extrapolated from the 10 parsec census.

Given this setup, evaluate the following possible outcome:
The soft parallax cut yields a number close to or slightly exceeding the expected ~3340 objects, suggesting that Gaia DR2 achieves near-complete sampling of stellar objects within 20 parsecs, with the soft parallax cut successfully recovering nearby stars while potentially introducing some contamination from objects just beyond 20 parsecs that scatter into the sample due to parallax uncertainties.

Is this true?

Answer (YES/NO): NO